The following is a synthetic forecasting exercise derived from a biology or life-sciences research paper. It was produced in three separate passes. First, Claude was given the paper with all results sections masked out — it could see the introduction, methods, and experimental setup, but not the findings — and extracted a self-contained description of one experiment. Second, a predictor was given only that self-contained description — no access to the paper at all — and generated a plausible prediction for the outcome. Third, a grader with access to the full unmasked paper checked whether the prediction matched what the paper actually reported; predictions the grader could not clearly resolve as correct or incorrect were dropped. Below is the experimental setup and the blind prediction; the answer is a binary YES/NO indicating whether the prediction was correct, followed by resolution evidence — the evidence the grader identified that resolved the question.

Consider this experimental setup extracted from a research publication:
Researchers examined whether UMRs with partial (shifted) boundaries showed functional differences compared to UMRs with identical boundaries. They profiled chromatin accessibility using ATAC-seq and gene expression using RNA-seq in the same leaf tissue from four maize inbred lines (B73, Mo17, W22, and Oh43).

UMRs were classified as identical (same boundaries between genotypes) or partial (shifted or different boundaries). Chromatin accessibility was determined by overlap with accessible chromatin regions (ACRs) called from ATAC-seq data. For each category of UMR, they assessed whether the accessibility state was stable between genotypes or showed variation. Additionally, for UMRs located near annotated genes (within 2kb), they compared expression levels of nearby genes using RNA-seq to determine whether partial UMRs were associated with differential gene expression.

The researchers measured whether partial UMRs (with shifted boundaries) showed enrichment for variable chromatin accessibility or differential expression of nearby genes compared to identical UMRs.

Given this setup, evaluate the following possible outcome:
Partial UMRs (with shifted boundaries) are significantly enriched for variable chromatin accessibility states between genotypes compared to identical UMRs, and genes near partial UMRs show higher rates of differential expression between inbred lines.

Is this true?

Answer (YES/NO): NO